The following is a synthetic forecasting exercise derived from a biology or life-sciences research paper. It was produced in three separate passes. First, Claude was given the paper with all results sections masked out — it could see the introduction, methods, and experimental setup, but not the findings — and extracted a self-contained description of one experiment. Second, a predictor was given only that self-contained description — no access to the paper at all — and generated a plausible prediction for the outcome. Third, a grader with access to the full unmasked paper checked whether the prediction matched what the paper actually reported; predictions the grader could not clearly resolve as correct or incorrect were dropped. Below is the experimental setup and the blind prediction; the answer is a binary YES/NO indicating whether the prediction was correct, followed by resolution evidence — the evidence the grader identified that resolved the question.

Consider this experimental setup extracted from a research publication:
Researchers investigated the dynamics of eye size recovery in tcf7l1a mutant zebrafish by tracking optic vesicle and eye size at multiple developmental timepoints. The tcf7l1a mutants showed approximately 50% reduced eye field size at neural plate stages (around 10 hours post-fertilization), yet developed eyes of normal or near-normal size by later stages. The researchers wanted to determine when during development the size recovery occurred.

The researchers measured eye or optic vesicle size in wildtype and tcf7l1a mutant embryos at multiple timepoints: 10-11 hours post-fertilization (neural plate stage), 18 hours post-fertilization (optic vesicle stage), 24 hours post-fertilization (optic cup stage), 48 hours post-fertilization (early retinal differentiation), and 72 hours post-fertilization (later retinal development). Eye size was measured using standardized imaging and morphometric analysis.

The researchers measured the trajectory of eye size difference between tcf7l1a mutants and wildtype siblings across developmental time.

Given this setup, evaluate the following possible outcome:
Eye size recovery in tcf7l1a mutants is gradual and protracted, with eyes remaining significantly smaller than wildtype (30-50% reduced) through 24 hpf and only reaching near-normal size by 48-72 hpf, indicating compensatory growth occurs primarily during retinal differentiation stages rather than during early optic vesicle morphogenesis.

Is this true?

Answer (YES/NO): YES